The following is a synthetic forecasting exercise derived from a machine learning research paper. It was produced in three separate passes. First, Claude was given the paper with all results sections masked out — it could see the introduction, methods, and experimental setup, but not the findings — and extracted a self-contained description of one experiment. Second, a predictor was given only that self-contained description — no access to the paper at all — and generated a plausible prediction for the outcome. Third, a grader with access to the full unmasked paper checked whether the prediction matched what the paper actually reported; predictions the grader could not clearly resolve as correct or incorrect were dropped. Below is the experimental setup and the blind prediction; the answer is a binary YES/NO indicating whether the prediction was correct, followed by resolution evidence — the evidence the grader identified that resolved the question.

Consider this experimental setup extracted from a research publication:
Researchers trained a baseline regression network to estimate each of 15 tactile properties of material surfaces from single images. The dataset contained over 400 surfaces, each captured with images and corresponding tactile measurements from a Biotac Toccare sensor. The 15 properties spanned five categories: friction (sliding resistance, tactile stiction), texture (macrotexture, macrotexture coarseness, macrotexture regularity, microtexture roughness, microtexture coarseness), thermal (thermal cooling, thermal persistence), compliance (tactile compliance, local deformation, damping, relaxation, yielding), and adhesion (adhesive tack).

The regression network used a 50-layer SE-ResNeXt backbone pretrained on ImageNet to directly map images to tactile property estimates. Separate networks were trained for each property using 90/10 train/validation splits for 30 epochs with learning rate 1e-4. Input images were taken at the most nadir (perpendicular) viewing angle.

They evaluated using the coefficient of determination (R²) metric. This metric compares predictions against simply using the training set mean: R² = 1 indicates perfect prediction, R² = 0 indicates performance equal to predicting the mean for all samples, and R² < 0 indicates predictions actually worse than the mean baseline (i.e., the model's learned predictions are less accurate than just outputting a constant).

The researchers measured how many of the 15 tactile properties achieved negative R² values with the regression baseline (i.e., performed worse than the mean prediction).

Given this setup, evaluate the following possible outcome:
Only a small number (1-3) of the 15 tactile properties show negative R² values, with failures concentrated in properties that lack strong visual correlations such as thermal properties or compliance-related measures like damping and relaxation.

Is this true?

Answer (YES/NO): NO